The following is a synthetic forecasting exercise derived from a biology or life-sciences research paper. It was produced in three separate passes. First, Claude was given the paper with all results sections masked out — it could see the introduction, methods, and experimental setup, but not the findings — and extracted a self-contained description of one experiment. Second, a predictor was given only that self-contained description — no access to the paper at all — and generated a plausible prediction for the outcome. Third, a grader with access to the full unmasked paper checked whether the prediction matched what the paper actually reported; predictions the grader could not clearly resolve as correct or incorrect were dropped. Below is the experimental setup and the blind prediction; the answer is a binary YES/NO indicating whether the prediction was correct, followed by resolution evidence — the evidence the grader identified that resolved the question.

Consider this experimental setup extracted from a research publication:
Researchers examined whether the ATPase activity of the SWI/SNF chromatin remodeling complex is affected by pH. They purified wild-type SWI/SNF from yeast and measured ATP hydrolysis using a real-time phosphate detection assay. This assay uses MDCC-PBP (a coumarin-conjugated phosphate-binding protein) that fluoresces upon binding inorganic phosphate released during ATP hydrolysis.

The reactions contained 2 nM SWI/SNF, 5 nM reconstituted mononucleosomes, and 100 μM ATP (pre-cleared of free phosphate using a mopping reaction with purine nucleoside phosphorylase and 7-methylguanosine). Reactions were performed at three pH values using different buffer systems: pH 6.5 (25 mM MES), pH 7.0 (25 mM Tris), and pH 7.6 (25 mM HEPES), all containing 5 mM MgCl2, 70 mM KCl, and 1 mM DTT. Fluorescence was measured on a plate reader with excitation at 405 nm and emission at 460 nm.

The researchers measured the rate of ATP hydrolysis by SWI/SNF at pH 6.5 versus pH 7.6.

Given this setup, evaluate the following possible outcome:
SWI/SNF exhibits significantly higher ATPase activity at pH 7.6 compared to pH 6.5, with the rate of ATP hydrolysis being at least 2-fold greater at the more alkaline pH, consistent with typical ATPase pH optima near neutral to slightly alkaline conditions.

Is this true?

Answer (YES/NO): NO